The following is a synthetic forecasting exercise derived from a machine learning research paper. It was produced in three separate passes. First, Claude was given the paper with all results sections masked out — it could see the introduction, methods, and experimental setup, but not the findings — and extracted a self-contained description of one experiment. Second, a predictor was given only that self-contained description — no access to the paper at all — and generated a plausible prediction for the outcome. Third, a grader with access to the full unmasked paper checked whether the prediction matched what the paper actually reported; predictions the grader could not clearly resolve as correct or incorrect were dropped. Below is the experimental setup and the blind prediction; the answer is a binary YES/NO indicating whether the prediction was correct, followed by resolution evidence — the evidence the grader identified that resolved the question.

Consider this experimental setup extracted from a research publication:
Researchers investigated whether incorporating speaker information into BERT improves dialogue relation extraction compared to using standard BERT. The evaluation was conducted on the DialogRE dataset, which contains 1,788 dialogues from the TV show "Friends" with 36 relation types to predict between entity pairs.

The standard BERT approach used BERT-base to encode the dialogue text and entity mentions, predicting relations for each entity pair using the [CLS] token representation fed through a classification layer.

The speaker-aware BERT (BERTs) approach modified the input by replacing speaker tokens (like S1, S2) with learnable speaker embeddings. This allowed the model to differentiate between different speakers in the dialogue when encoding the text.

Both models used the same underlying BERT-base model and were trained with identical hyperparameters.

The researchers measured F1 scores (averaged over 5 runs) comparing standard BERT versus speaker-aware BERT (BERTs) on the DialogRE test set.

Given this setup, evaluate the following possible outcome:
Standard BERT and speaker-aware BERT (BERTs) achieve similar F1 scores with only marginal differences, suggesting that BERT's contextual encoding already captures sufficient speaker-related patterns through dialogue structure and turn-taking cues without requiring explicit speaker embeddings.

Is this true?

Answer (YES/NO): NO